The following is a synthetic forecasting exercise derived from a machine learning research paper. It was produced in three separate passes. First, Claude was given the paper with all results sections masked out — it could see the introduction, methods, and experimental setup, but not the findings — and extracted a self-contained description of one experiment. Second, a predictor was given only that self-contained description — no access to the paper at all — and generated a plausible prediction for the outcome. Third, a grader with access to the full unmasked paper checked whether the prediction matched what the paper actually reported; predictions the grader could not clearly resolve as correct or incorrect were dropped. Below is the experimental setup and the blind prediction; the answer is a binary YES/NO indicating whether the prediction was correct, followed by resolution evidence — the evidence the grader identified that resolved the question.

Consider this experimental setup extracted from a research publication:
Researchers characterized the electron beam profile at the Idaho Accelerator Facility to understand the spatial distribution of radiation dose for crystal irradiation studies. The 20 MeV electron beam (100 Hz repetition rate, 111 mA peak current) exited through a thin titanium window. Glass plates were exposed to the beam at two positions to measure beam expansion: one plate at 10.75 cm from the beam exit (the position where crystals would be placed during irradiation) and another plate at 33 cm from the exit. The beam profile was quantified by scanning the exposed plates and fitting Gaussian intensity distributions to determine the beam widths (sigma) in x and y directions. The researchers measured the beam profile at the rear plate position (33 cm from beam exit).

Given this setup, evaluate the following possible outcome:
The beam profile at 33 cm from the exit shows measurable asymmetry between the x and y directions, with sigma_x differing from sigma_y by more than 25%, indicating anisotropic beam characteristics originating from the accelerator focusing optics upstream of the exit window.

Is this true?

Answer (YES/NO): NO